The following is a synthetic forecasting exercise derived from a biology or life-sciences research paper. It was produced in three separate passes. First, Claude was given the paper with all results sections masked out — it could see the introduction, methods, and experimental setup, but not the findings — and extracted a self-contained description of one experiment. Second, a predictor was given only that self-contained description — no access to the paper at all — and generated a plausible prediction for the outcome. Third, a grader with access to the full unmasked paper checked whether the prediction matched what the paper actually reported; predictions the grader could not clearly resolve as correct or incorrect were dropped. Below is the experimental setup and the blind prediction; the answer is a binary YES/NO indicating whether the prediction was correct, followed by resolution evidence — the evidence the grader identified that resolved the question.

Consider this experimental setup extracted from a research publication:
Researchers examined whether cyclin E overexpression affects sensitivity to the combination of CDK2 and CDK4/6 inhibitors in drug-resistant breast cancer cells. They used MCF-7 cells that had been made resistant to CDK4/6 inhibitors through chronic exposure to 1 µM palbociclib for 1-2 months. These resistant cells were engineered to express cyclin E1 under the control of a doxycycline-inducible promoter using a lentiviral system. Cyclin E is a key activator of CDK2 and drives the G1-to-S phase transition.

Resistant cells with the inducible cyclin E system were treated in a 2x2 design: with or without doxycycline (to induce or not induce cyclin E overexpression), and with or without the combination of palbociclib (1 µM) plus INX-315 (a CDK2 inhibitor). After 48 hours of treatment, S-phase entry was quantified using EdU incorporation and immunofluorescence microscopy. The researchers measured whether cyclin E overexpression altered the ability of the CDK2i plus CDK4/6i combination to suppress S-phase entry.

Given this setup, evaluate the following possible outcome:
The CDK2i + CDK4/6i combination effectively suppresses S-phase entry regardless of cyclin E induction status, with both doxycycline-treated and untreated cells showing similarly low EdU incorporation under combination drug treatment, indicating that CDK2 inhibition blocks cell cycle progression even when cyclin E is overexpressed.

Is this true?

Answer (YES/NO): NO